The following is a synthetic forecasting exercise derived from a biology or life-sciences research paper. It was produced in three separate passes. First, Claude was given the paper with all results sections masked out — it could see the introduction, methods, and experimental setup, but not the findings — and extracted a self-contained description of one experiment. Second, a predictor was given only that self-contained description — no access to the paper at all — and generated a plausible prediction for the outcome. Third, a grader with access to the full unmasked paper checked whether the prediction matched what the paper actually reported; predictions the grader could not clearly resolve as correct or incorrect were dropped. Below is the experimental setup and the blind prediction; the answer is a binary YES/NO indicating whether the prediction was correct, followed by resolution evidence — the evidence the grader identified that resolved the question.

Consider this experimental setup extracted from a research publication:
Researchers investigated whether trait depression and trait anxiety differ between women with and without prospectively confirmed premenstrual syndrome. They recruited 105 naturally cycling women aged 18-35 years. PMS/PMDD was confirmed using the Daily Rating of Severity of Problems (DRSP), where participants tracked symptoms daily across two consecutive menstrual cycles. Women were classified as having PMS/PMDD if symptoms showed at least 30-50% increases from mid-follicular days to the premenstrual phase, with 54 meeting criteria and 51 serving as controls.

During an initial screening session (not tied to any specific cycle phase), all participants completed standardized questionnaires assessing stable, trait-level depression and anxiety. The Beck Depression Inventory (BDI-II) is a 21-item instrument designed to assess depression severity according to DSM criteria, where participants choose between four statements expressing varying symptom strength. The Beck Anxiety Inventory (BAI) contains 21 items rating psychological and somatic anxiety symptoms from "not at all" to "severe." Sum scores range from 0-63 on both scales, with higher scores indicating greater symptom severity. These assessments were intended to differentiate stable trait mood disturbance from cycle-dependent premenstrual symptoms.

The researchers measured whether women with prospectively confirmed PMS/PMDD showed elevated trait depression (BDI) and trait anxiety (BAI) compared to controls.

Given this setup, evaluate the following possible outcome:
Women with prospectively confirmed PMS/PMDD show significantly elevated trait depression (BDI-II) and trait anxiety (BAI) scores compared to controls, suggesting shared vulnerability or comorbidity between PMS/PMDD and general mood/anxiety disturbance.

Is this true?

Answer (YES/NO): NO